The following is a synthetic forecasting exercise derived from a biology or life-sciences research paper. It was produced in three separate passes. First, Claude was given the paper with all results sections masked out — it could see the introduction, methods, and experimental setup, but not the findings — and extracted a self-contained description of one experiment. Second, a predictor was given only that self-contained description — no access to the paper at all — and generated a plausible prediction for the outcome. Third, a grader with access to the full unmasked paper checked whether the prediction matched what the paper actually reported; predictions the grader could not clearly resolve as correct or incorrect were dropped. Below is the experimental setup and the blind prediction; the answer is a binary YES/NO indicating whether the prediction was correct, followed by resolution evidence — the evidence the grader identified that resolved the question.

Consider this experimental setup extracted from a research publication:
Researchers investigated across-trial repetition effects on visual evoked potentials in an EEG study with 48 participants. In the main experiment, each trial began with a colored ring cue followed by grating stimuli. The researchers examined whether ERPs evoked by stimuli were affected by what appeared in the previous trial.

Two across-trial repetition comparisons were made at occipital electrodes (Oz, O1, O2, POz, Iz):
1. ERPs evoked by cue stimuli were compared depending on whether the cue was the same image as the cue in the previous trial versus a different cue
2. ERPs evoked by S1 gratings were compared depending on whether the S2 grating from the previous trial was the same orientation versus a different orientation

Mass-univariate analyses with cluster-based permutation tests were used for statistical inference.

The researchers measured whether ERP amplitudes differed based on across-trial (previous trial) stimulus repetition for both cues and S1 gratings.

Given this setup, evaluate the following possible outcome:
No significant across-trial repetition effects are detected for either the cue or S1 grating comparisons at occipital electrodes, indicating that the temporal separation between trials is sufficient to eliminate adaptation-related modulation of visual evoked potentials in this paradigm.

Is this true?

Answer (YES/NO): YES